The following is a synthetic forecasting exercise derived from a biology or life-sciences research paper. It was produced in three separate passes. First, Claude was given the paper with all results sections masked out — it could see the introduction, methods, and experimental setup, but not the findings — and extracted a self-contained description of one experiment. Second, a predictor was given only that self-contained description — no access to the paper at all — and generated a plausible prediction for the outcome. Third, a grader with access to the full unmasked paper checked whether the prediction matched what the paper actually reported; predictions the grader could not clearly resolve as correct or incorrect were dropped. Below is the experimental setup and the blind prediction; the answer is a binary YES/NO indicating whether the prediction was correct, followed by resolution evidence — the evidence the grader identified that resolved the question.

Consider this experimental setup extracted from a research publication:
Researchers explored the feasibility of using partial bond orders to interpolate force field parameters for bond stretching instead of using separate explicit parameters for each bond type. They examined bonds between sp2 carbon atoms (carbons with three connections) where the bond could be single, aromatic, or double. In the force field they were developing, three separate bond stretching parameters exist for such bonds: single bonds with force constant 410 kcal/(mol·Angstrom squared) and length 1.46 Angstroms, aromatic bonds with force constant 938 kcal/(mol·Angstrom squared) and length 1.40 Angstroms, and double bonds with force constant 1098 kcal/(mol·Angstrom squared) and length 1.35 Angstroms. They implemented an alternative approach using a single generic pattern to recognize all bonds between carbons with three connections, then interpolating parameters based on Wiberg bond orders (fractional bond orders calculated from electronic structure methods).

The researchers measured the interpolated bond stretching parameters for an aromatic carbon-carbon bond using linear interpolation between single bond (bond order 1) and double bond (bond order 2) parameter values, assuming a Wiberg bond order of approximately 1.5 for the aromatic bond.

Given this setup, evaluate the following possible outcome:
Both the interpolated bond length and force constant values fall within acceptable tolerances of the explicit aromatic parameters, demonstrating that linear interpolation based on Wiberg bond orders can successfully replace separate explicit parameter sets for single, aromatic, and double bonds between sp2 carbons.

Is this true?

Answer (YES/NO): YES